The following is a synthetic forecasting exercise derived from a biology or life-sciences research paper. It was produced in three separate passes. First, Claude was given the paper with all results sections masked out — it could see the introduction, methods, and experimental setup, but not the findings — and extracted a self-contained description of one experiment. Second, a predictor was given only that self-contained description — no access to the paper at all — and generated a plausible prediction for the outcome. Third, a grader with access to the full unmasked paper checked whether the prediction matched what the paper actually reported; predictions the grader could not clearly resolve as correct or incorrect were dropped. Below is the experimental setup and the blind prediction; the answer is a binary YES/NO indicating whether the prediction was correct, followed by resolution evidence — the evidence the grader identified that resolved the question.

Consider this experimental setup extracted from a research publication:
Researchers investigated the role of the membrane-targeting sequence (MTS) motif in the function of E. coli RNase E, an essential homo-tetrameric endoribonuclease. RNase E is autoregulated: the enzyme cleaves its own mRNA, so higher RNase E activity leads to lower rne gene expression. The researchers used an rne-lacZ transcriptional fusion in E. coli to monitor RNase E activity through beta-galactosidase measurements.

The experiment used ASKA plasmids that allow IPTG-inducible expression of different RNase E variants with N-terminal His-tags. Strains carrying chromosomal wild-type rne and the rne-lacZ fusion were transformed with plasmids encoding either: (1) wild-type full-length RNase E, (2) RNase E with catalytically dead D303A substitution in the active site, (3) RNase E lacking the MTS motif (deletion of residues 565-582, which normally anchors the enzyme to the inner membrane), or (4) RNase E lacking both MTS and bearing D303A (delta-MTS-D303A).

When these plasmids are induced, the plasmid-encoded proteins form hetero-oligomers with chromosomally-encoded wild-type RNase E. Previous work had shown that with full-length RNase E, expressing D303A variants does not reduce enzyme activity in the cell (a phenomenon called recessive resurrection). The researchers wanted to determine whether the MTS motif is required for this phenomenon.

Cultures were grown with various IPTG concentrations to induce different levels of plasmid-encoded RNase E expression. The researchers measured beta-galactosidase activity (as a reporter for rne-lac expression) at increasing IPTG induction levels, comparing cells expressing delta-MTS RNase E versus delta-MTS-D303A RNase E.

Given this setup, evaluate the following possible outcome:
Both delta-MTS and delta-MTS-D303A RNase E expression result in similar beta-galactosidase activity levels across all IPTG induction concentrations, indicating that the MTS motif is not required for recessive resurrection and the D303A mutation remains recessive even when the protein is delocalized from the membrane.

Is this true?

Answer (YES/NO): NO